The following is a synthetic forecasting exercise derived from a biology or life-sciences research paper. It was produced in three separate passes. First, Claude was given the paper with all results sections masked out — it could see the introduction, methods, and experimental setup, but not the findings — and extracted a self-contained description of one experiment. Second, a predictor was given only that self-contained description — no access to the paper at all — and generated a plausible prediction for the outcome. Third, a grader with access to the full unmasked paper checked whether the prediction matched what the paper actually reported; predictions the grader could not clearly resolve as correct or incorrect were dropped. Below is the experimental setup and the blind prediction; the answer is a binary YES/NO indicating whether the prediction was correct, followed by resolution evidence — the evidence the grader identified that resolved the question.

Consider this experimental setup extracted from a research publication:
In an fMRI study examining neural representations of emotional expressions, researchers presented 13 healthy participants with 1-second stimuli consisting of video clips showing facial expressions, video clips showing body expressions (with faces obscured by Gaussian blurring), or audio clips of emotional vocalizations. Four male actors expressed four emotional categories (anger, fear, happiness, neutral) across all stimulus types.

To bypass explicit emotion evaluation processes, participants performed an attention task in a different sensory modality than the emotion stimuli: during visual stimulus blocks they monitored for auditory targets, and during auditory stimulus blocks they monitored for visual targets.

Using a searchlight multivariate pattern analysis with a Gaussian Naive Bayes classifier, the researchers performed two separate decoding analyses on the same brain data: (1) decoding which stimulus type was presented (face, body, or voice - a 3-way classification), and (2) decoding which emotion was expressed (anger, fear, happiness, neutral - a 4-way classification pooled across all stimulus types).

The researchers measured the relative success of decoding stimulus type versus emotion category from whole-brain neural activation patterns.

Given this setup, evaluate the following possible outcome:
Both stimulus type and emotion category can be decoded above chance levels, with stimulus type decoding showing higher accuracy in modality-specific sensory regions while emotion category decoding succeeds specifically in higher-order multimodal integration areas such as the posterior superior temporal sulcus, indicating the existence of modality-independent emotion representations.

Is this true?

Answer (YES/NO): NO